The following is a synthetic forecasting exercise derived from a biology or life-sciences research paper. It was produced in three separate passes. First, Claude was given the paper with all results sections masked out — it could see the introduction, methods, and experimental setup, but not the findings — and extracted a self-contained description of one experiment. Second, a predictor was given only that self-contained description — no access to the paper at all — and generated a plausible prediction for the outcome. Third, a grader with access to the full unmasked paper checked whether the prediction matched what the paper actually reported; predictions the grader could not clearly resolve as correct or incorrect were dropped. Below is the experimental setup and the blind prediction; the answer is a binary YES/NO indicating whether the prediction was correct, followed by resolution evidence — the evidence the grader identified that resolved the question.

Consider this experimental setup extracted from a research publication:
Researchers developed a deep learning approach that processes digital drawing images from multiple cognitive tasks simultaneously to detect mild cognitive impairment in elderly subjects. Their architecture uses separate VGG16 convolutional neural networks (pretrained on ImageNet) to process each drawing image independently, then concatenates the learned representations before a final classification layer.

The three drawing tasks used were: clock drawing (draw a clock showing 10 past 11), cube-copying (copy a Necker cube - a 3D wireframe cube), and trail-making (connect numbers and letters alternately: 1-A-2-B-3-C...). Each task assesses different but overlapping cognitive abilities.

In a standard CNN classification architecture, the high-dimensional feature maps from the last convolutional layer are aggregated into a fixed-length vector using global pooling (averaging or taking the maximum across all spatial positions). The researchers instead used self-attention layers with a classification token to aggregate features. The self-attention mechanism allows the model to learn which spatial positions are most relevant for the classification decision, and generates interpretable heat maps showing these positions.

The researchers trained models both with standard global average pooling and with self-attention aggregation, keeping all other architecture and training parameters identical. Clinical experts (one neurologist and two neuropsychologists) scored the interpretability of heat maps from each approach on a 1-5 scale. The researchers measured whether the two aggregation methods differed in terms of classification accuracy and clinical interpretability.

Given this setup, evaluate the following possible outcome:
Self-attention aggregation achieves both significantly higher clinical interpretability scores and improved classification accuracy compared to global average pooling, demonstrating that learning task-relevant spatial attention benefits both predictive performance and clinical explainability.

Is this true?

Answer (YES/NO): NO